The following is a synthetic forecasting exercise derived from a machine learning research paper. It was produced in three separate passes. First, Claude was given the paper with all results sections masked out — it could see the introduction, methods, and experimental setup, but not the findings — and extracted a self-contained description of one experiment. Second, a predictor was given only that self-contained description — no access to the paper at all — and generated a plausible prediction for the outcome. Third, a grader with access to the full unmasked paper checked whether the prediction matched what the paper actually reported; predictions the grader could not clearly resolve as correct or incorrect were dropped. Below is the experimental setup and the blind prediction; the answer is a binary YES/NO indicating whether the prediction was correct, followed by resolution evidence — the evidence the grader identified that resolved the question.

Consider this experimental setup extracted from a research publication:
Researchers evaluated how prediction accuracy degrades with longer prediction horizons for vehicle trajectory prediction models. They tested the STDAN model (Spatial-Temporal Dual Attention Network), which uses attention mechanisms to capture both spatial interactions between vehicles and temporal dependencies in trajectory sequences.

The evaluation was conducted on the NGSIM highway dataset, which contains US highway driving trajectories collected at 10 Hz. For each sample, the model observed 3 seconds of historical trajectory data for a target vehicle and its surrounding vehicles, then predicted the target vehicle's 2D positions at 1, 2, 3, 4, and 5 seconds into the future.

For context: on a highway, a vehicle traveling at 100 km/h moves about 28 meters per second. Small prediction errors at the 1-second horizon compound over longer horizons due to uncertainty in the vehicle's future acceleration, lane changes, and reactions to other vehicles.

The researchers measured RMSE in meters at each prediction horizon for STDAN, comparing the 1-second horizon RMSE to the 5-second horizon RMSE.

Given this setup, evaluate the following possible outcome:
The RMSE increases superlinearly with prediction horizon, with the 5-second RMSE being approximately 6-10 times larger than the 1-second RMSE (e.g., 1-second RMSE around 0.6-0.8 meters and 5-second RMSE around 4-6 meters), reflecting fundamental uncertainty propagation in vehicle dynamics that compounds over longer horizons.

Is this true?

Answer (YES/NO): NO